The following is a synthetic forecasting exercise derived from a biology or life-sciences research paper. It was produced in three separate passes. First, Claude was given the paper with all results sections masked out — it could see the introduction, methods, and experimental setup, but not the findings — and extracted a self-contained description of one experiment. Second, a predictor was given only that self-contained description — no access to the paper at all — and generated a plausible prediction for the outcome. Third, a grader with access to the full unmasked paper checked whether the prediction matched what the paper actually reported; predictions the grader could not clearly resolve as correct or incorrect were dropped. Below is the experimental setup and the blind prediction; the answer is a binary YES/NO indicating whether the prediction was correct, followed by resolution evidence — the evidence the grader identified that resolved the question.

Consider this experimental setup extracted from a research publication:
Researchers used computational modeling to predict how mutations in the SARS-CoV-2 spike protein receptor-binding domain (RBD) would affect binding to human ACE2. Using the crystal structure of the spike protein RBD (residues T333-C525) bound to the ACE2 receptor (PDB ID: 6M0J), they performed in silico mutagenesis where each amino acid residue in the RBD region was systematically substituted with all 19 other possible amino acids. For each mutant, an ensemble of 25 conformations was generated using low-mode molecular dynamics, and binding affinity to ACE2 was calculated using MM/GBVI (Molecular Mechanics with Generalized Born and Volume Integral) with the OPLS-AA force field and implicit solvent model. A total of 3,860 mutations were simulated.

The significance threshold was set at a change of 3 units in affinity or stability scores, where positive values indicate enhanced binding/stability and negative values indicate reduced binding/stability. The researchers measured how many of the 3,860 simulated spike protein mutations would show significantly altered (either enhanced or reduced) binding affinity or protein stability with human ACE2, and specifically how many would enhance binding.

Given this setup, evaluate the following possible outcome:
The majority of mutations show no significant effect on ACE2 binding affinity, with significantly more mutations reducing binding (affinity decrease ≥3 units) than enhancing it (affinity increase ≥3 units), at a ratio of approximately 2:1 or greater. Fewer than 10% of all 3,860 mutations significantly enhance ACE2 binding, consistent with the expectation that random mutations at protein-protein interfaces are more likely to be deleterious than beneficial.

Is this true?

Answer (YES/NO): NO